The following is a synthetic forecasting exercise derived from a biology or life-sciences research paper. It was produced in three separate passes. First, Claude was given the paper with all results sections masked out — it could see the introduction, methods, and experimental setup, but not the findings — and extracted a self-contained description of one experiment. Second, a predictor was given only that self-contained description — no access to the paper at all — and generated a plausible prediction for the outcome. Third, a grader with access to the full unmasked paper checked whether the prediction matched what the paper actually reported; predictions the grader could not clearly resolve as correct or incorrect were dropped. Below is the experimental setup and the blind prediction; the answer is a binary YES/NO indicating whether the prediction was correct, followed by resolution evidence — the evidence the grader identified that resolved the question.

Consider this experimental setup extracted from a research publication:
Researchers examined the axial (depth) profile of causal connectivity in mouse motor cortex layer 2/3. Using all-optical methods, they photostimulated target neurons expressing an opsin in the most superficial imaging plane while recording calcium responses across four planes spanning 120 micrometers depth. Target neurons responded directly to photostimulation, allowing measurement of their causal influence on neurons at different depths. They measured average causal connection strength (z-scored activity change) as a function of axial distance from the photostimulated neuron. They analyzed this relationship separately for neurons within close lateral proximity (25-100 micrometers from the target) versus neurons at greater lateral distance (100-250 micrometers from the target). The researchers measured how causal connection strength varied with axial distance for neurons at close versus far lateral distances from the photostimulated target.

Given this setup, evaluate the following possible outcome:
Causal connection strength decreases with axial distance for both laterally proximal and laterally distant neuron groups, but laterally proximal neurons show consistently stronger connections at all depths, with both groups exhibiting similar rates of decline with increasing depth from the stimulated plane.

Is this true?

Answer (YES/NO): NO